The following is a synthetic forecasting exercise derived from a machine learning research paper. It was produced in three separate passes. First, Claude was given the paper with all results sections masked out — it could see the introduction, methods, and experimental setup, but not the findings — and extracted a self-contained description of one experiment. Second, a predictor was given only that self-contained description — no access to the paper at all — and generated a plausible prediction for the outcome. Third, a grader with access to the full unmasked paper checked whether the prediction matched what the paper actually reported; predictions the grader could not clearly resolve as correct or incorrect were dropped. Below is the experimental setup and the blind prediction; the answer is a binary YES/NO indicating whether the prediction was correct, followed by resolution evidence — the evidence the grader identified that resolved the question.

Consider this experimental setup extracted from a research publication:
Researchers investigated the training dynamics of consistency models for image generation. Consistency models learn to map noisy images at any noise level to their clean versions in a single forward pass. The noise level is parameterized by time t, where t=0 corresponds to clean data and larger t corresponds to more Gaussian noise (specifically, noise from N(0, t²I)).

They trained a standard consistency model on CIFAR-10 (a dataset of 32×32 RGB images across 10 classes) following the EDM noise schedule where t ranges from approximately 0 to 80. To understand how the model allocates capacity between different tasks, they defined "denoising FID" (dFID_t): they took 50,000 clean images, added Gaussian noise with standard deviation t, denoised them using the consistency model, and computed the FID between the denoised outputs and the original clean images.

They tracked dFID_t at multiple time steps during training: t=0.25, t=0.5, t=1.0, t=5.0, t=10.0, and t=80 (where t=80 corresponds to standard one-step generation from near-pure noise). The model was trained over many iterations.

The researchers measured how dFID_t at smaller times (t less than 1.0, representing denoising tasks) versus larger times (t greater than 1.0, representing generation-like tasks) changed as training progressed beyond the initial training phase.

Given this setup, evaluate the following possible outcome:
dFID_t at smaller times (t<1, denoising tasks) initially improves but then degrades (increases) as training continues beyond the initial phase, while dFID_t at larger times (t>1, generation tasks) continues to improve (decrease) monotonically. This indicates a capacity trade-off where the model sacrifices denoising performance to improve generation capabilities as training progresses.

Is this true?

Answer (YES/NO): YES